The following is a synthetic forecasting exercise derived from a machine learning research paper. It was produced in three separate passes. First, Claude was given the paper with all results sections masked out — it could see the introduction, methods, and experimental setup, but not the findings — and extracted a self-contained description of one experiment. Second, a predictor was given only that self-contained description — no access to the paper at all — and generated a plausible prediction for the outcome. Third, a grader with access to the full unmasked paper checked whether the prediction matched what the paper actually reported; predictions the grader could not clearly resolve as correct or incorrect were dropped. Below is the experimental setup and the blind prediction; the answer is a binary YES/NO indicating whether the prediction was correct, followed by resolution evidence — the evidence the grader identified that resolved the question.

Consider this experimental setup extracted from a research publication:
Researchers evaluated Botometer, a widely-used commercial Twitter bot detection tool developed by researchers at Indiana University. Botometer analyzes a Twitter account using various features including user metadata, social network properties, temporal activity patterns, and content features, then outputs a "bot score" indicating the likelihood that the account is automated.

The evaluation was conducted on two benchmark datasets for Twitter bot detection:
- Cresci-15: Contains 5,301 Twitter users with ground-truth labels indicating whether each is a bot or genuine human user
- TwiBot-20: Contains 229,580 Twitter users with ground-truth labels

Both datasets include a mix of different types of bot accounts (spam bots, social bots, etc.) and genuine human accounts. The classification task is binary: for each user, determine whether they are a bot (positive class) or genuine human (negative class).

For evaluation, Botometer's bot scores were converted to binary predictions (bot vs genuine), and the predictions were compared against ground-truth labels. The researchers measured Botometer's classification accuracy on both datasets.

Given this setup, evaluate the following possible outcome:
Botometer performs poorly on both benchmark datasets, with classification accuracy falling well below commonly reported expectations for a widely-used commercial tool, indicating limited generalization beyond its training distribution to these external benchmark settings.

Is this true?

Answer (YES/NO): YES